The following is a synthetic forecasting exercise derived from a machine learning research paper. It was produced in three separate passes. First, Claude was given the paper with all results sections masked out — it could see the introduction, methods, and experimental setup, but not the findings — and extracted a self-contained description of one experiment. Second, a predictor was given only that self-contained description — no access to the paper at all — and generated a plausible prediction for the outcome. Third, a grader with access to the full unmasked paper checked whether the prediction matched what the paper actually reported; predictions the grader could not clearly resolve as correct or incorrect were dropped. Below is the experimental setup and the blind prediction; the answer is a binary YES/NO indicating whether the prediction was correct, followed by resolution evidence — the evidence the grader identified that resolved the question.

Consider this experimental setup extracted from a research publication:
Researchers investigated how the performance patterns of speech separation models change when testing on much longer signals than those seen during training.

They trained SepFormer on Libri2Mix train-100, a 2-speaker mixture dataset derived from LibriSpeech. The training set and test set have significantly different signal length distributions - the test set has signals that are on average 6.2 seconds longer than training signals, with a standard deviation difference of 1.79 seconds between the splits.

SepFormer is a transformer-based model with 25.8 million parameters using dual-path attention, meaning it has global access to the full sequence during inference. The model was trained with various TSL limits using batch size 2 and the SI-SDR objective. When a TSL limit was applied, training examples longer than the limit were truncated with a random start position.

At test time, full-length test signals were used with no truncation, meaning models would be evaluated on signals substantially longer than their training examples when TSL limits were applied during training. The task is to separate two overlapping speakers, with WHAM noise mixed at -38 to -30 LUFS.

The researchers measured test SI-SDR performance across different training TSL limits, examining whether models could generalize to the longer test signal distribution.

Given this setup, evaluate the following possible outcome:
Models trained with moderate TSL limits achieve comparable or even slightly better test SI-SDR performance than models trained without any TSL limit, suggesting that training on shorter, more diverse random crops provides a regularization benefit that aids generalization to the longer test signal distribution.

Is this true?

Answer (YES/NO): NO